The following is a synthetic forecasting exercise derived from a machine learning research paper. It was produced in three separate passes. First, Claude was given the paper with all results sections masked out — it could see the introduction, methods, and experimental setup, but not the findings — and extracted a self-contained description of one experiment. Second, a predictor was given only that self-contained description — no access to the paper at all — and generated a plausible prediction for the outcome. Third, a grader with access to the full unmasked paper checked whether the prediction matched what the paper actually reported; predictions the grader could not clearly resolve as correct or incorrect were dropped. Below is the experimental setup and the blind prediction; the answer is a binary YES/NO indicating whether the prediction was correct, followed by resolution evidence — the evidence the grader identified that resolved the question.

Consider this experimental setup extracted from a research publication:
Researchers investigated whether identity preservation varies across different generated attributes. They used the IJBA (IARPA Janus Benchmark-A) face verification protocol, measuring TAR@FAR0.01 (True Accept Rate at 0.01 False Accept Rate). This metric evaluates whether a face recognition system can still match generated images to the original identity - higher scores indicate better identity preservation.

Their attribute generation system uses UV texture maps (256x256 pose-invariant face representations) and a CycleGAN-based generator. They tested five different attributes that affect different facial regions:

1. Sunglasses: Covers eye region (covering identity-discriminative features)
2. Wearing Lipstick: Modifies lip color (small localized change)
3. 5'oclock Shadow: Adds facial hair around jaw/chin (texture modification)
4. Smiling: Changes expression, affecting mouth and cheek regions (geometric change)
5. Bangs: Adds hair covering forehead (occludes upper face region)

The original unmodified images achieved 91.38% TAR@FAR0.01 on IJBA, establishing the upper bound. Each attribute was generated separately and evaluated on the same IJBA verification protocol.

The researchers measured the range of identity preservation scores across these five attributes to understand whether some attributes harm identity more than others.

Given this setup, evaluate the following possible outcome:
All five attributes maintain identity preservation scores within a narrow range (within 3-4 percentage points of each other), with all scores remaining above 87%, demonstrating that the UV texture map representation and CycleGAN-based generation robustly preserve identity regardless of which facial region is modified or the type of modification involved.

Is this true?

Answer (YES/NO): YES